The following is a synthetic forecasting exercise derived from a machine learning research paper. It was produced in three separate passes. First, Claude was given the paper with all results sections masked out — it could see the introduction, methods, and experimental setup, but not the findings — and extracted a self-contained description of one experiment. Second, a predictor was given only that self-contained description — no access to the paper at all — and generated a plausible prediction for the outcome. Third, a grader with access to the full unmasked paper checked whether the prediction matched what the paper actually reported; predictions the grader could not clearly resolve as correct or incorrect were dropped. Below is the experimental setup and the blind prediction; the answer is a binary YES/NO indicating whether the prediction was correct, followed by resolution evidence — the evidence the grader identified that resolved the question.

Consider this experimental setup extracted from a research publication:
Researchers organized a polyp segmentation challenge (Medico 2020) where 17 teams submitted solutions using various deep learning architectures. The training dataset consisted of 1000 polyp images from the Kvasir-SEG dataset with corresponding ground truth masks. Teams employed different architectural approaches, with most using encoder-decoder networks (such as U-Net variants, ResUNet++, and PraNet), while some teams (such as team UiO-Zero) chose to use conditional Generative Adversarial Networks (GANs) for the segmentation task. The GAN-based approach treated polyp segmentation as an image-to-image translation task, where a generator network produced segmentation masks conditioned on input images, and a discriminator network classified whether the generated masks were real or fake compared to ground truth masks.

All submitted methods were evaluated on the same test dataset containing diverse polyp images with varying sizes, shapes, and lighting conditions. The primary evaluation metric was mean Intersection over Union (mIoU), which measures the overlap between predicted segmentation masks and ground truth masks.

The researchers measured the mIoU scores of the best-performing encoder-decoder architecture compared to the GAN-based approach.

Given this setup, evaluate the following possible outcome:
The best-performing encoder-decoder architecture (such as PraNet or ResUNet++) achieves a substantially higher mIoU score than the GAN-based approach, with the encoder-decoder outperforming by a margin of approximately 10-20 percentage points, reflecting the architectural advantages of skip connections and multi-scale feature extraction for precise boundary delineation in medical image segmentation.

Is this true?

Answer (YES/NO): NO